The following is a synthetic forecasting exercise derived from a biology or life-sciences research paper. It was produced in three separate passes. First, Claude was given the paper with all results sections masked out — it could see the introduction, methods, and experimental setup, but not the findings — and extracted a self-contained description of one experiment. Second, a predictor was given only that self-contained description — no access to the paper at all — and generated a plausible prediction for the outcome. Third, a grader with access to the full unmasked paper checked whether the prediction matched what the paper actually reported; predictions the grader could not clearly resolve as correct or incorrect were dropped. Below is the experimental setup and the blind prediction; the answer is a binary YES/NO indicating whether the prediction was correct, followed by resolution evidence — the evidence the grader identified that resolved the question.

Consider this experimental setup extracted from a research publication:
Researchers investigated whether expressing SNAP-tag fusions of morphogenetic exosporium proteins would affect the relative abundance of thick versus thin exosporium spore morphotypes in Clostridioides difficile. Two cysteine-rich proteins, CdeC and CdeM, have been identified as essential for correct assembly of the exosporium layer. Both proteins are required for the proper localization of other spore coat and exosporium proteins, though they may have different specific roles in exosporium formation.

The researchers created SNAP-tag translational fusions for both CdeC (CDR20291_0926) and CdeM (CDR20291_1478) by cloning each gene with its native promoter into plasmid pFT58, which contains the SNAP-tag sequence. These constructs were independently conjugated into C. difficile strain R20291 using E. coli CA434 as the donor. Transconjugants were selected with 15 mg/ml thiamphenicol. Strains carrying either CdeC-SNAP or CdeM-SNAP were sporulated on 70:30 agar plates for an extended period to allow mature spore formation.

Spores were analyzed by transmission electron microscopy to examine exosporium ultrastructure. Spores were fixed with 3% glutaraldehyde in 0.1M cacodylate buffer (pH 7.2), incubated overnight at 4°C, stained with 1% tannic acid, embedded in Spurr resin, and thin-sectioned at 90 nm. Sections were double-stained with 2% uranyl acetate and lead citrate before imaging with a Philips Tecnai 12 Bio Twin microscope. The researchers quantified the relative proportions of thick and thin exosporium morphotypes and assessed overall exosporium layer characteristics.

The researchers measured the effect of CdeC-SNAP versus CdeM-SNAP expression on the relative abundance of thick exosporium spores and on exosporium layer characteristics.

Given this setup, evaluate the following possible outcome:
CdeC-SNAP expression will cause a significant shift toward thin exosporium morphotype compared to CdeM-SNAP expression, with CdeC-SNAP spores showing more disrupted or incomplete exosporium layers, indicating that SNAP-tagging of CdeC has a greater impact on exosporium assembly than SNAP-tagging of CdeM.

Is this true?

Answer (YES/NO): NO